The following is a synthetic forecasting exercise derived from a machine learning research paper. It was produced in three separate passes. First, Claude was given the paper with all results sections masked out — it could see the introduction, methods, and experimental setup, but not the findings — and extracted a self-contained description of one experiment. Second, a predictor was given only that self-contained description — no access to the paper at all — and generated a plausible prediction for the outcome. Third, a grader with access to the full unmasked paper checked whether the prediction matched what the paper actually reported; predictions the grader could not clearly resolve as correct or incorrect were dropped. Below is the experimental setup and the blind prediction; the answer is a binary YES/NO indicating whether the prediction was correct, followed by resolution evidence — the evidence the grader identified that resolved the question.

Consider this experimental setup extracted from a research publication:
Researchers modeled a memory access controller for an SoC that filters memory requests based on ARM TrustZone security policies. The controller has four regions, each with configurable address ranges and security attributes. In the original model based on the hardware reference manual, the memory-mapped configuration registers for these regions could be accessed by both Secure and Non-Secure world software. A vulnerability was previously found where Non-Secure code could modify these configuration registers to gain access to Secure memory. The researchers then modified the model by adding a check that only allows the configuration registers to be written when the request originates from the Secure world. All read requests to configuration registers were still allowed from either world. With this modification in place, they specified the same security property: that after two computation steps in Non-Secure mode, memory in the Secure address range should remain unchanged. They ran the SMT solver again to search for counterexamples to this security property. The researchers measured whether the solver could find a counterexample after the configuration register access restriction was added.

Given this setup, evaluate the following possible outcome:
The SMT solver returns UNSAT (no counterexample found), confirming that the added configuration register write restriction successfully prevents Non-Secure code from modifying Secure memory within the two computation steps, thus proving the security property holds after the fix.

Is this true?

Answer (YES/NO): YES